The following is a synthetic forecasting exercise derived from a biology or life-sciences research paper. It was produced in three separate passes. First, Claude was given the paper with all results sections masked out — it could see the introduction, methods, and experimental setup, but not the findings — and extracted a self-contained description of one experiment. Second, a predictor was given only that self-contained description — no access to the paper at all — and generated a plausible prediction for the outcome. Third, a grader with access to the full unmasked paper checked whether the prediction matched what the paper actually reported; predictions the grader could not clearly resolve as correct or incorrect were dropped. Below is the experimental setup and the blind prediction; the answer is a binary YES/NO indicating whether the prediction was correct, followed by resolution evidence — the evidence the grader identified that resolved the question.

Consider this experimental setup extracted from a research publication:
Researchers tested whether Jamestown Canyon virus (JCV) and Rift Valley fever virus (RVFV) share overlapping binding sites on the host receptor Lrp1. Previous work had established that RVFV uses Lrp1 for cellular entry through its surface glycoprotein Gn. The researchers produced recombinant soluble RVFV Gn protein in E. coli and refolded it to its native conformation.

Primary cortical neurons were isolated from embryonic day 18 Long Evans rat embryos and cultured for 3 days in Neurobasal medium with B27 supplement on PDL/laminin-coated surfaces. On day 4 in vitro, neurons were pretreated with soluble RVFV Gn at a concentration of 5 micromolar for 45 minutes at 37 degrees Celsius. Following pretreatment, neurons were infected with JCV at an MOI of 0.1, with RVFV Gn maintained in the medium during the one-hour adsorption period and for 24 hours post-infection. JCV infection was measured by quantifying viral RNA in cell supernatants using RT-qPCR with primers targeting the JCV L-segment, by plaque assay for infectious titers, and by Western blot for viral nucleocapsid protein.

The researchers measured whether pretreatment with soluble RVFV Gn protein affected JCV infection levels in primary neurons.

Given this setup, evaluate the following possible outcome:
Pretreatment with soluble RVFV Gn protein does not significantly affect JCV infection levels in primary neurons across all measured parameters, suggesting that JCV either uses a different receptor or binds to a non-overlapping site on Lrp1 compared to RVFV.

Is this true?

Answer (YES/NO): NO